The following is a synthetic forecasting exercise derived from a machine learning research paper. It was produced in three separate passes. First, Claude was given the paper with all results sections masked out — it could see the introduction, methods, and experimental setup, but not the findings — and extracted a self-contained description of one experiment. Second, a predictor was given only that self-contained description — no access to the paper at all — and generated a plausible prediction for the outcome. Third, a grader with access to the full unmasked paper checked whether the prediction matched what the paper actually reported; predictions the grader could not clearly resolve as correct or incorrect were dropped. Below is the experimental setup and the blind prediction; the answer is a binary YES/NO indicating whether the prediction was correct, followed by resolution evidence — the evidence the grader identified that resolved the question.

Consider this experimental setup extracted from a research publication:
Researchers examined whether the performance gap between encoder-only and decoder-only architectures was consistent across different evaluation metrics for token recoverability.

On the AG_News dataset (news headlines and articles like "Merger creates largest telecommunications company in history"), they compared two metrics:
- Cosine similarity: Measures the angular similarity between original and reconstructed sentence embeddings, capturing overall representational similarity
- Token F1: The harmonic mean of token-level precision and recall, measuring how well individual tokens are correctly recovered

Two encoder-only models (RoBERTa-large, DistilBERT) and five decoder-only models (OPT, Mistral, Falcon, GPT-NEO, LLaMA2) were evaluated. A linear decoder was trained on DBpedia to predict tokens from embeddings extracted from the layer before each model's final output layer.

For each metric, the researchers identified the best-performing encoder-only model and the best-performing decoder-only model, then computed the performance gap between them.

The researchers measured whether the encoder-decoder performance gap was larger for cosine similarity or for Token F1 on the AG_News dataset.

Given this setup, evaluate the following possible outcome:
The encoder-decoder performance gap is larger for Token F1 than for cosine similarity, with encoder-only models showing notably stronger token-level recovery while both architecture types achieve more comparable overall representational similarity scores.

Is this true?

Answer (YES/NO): YES